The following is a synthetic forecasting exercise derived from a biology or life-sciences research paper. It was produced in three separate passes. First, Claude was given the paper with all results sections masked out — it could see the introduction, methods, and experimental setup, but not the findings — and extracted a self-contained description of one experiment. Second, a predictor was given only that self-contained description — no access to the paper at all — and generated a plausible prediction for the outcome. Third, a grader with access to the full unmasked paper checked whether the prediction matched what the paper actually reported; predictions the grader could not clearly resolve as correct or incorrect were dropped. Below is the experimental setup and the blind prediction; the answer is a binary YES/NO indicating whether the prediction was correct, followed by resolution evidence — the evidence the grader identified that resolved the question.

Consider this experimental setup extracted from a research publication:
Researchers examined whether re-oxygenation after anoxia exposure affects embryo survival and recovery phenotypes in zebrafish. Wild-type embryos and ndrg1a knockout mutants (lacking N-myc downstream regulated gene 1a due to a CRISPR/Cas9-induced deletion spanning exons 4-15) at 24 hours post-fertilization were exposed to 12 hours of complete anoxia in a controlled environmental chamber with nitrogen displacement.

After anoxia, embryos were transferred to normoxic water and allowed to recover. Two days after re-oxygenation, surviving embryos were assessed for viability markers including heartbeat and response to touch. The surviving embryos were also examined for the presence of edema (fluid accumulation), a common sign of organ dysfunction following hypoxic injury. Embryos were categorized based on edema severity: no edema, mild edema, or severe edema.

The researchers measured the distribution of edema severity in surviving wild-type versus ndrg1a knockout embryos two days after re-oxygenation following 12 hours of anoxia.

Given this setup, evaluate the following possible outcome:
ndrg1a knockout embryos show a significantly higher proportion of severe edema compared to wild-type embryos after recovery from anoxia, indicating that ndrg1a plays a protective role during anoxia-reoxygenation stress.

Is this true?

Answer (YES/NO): YES